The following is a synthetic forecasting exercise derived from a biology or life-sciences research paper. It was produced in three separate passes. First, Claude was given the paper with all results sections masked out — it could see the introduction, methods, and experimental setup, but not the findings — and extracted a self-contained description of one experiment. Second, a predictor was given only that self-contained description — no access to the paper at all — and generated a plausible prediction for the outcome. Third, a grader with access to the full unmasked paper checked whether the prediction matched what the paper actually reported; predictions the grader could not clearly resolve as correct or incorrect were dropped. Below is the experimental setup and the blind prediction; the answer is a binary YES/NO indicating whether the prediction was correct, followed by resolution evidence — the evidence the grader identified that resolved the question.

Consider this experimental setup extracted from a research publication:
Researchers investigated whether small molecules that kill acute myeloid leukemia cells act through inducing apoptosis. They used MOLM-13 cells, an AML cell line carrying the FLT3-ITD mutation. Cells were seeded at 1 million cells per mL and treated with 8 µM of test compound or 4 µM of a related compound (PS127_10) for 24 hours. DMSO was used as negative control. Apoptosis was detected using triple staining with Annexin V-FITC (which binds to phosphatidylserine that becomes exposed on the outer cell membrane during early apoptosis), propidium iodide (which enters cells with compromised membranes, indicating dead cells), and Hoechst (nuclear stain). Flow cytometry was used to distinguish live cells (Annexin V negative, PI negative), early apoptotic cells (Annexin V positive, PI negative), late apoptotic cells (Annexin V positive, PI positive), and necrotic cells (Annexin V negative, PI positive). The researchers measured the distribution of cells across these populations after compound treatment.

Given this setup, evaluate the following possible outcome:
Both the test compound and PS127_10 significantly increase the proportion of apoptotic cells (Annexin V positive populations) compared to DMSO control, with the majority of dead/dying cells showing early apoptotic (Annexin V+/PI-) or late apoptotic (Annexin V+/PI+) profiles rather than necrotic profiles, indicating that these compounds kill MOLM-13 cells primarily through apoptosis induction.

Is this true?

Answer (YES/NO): YES